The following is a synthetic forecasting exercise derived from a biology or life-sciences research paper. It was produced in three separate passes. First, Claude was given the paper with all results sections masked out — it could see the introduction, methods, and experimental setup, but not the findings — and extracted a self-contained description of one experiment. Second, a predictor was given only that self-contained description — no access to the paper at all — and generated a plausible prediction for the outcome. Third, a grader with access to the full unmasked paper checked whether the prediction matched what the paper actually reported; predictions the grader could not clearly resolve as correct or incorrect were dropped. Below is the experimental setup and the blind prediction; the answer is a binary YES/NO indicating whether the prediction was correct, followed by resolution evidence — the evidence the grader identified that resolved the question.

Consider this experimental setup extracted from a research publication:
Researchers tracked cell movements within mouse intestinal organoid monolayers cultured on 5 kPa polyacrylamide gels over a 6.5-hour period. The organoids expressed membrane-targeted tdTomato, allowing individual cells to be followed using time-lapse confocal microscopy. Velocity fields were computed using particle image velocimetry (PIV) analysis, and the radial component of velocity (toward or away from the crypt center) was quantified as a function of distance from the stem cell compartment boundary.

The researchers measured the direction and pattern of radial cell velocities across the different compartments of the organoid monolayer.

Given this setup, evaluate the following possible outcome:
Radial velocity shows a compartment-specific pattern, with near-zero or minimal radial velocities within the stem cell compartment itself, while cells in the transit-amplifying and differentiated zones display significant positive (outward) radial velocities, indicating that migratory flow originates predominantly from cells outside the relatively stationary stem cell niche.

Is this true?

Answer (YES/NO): YES